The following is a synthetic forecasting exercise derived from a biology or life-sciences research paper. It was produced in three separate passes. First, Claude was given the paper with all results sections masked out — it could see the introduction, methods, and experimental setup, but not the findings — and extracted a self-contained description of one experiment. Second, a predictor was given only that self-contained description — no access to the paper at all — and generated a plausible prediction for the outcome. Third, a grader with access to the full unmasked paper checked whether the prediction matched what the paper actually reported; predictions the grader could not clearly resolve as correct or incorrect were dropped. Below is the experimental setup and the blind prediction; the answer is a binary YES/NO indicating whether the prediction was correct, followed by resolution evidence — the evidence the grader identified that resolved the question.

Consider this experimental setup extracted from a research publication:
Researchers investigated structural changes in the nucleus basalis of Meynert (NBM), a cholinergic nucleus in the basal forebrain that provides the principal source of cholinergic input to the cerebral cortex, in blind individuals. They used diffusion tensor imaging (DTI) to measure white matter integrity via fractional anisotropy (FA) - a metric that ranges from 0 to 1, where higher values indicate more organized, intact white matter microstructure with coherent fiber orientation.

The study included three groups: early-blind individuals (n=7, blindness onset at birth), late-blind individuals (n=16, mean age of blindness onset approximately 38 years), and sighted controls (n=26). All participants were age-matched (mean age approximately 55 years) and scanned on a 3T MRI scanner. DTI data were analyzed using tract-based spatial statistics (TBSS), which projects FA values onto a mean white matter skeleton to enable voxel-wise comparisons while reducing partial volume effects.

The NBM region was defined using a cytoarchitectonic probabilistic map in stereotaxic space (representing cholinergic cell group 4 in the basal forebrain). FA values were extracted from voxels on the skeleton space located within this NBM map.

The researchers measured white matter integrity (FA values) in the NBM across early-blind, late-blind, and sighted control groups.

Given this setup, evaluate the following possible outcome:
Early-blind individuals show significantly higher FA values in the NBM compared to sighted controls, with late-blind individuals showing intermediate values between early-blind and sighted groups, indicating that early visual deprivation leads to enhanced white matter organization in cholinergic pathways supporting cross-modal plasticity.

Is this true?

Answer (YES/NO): NO